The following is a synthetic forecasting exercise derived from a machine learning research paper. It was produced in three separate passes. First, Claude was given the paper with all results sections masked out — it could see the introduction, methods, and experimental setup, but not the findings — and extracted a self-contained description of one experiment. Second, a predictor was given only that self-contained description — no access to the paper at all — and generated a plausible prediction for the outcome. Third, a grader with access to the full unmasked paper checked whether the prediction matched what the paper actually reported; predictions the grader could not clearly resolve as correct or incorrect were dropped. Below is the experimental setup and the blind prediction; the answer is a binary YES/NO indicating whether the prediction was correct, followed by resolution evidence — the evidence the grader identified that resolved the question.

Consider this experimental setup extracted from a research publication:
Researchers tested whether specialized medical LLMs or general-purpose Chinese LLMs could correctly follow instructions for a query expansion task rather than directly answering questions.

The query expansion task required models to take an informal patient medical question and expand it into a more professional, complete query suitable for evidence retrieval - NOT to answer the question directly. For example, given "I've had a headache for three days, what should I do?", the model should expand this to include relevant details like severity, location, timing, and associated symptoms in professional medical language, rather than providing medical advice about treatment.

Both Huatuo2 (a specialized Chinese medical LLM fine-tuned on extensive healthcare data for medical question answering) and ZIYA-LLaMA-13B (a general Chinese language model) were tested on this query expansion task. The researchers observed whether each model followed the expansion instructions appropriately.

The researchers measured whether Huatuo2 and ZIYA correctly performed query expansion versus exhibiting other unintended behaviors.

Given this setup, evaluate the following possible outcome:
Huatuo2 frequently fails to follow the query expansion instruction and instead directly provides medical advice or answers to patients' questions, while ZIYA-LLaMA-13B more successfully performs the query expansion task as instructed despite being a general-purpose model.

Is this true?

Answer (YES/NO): NO